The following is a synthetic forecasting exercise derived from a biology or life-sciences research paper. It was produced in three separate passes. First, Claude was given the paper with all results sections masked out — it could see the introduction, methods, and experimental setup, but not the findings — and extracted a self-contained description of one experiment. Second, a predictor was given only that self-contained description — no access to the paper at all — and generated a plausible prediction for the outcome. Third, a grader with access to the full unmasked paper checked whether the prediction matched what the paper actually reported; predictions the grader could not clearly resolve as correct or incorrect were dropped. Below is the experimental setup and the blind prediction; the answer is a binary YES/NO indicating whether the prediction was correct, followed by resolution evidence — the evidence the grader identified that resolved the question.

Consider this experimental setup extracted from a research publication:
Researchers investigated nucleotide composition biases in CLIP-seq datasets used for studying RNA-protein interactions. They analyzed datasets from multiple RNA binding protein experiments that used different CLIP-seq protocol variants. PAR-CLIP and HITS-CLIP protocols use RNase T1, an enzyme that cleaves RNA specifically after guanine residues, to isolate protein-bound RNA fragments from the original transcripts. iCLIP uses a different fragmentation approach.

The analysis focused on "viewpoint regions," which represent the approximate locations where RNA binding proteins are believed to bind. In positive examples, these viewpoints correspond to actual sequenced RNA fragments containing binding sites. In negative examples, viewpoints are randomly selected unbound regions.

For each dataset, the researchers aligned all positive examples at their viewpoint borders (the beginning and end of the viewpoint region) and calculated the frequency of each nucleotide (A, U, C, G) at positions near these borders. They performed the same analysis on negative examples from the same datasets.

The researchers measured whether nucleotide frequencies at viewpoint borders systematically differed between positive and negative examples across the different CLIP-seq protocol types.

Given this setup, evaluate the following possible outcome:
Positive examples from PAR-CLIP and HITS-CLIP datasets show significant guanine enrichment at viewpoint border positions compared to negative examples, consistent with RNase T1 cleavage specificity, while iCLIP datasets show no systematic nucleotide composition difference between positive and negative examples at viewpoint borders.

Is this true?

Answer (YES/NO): YES